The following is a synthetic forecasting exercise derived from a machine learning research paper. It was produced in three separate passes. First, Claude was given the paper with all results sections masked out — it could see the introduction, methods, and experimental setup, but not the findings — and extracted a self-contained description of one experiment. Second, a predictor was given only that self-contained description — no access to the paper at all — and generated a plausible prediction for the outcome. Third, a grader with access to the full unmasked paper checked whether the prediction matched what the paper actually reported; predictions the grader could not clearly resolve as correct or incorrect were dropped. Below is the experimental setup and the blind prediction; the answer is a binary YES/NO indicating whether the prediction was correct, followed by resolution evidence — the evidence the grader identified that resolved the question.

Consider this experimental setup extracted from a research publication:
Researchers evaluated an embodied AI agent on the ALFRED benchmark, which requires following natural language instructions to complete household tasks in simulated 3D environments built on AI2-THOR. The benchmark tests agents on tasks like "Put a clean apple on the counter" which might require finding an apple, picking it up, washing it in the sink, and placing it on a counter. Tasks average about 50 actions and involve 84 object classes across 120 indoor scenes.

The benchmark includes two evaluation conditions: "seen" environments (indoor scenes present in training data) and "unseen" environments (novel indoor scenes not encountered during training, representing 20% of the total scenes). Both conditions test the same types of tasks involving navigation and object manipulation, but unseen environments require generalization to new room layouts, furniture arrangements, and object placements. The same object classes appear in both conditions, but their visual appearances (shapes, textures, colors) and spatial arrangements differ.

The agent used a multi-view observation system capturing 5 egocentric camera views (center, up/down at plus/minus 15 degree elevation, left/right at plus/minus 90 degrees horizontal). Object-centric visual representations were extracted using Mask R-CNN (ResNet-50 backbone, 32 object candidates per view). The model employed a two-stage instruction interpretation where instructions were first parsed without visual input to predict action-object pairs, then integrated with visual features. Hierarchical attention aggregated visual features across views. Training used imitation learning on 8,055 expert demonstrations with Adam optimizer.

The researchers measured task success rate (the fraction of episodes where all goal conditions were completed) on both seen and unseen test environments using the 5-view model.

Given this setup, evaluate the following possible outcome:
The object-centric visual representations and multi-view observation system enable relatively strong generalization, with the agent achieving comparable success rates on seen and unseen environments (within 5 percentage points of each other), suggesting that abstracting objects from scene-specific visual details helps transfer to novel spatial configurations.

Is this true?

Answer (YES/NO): NO